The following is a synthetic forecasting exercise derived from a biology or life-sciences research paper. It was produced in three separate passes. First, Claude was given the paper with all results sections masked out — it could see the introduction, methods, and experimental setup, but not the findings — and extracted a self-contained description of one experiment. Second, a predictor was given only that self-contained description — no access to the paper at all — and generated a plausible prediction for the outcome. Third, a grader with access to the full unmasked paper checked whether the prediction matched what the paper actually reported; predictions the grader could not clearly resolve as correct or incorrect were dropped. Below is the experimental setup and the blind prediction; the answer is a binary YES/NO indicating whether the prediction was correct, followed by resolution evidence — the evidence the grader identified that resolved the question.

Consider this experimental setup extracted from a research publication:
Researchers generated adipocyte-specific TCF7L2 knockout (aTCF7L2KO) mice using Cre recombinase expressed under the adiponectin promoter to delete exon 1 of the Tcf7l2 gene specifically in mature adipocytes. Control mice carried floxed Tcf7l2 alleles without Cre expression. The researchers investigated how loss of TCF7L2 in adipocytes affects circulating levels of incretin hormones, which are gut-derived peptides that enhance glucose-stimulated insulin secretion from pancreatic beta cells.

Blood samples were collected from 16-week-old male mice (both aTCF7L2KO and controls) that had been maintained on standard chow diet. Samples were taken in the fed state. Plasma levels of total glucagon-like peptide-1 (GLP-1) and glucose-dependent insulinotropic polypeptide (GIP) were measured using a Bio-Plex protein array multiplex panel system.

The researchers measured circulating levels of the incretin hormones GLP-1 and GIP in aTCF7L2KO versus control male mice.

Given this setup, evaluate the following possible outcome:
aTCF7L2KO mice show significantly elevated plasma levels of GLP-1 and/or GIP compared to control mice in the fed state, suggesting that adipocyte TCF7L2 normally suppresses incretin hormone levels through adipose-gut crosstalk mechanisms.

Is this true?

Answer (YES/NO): NO